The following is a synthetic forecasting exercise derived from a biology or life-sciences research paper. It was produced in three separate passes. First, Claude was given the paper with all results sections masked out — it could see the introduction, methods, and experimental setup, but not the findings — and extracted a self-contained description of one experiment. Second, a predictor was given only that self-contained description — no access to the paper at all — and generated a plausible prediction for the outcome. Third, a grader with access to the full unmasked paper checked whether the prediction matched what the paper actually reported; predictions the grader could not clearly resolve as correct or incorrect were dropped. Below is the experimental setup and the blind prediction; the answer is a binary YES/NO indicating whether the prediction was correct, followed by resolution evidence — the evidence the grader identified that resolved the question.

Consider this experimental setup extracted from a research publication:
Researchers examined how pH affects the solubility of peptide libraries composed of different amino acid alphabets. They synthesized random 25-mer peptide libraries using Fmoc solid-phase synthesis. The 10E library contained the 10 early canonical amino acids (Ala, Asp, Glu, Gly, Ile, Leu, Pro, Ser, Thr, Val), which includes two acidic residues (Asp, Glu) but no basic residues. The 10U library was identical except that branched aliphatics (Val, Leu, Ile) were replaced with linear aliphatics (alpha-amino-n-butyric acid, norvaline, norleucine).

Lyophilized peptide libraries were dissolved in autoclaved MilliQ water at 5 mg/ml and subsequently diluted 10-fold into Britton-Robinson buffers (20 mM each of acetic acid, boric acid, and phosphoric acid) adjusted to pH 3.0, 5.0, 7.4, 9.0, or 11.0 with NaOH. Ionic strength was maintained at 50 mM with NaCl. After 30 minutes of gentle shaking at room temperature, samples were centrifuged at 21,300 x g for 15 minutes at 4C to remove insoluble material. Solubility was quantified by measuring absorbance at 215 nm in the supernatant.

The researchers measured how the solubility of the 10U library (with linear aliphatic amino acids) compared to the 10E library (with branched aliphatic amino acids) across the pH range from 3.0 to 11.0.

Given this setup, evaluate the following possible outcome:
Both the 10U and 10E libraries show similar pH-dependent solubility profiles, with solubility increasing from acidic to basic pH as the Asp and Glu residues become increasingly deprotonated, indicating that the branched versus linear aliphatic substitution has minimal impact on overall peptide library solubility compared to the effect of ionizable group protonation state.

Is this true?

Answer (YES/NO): NO